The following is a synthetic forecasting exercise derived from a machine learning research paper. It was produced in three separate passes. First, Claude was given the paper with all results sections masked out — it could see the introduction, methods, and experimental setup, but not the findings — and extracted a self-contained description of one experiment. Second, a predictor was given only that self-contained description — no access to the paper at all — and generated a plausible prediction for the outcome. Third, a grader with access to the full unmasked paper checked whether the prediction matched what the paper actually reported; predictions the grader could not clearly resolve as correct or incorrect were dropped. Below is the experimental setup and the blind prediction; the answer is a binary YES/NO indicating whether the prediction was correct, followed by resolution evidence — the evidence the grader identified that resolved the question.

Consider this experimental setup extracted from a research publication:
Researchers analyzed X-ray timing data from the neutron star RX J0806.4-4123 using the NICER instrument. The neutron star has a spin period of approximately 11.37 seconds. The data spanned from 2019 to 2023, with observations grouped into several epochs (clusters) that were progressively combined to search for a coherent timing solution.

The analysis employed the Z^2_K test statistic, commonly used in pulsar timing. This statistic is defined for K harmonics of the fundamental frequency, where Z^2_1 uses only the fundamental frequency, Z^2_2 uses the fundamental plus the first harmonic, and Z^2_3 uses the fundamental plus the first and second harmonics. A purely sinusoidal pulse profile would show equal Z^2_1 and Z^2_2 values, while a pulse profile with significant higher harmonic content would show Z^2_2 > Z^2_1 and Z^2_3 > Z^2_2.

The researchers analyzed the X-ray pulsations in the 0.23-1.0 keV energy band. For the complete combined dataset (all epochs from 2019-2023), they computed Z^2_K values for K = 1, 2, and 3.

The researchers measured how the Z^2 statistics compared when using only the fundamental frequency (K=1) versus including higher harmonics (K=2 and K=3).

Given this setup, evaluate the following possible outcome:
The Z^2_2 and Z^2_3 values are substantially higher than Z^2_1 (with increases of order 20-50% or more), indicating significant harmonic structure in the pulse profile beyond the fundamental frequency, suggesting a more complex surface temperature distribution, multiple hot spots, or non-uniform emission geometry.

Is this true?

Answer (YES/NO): NO